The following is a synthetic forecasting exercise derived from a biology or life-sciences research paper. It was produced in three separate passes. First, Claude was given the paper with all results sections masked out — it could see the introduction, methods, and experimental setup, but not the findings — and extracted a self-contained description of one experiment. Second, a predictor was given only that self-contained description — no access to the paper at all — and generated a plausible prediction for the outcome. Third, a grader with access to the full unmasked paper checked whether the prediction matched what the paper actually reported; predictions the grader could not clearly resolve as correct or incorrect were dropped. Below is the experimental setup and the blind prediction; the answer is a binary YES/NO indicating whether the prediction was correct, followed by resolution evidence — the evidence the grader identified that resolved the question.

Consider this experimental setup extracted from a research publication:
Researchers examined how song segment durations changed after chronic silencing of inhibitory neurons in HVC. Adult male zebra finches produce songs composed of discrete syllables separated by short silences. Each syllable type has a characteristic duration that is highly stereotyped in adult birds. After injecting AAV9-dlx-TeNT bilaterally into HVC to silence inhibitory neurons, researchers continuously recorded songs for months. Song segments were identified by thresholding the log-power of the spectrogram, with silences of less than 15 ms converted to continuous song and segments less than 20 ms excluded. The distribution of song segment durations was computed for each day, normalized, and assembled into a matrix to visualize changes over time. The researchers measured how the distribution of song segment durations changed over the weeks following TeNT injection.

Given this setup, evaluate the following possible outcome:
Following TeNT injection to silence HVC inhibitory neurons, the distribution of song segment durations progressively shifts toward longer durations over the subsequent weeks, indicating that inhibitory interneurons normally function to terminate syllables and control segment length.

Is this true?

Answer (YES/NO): NO